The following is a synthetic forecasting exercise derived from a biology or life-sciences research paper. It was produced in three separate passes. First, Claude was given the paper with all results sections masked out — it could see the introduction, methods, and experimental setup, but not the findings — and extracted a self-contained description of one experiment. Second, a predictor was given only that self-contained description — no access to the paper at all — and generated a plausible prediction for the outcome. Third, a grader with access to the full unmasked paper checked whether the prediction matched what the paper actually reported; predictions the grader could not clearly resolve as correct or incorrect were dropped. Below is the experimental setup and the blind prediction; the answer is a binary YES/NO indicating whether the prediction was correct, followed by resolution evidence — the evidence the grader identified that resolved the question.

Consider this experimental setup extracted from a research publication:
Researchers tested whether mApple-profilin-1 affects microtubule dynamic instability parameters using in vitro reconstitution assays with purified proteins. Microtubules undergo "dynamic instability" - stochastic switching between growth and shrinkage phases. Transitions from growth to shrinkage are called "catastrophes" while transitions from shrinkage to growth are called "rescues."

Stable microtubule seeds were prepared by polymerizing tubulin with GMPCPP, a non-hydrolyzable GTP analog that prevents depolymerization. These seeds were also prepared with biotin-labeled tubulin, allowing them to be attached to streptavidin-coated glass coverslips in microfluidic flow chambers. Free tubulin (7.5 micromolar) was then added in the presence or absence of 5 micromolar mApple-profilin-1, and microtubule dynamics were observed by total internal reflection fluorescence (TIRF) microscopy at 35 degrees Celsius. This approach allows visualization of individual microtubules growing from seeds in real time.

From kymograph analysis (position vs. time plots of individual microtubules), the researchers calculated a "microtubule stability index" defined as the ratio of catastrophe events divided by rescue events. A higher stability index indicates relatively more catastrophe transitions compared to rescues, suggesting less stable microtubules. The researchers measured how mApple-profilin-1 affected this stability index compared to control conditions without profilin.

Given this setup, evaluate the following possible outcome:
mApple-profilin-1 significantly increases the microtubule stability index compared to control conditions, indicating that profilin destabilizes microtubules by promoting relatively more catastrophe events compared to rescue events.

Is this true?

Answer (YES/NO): NO